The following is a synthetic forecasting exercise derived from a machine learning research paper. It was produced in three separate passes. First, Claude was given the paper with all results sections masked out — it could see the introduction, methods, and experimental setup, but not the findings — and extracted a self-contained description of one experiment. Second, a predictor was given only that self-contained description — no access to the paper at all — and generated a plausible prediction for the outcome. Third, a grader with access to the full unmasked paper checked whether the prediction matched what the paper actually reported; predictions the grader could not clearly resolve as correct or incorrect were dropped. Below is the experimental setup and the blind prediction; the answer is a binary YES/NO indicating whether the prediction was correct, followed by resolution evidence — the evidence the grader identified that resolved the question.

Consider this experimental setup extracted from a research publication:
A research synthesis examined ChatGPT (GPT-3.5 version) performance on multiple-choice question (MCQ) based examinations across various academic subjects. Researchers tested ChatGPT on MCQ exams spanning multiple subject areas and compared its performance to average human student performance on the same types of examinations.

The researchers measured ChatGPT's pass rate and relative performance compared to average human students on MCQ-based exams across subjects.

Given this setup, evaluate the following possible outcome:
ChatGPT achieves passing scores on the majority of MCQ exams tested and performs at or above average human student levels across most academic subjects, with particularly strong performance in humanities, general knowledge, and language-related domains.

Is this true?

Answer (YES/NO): NO